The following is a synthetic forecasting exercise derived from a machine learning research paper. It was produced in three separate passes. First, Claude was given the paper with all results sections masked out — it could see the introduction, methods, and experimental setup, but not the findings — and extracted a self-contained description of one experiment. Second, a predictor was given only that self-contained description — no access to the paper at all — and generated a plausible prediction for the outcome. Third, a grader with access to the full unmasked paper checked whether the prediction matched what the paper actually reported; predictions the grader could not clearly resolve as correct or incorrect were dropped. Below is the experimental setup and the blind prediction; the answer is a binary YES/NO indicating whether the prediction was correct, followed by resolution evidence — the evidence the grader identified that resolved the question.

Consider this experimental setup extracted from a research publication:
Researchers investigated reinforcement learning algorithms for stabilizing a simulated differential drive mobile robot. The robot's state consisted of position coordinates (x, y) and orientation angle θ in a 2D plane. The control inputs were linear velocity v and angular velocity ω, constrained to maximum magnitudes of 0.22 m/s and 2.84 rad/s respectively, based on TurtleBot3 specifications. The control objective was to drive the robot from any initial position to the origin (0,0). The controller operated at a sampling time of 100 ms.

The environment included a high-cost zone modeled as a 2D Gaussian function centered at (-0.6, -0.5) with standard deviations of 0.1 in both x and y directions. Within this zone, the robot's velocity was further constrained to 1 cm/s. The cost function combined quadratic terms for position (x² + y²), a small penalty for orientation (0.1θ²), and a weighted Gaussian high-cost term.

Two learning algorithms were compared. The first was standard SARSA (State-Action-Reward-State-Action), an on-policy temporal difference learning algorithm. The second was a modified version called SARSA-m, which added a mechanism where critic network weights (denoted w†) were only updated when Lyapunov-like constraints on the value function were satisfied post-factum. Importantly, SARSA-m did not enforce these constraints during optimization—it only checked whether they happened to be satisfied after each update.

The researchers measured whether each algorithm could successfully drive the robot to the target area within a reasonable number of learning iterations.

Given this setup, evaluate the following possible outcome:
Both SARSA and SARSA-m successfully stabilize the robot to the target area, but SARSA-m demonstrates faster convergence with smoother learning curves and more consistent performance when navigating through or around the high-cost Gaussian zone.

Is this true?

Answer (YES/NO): NO